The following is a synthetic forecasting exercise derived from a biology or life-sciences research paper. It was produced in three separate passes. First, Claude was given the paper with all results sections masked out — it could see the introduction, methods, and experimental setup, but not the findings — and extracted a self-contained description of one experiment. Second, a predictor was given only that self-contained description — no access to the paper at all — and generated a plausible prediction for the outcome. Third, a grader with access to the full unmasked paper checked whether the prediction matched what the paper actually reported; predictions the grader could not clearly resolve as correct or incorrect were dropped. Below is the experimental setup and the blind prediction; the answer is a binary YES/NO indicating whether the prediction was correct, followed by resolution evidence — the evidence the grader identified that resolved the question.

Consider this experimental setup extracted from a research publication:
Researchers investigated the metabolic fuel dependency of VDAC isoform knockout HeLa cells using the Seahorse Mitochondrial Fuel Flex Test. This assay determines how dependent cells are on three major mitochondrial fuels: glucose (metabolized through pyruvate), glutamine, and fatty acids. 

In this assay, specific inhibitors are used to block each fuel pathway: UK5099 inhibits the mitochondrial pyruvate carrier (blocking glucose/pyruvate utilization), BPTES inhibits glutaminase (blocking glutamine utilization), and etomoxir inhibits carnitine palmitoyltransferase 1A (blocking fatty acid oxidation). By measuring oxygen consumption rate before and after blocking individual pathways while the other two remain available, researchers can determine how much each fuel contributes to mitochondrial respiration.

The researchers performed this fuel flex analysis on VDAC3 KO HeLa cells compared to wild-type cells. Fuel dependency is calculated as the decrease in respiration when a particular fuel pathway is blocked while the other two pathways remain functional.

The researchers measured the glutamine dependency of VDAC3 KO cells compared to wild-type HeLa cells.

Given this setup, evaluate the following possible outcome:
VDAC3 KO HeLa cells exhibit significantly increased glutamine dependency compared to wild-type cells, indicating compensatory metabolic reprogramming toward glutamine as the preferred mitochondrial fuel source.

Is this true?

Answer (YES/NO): YES